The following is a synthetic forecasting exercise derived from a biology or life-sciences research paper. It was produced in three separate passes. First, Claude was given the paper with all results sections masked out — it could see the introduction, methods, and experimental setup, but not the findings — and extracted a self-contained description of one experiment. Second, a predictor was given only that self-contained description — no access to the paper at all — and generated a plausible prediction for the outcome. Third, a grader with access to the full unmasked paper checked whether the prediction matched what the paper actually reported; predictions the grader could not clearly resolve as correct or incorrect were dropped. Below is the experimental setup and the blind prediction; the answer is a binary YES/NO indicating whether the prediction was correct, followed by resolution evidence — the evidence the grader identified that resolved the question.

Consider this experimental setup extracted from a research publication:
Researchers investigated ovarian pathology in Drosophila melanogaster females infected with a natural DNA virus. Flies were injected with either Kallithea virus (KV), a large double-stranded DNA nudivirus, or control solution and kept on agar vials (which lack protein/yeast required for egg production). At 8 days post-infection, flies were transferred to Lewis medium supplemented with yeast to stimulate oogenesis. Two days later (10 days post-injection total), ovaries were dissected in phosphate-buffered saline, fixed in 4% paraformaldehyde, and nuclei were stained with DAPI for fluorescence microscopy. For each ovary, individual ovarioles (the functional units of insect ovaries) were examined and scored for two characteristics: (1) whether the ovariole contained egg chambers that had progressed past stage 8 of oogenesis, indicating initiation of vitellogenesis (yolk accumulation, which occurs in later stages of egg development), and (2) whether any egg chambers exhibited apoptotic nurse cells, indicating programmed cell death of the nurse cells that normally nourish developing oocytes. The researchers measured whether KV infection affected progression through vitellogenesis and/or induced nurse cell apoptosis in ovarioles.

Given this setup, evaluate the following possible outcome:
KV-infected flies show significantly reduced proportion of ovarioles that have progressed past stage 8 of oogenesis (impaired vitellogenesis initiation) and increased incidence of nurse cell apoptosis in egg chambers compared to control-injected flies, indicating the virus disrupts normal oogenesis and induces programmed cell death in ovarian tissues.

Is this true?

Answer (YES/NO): YES